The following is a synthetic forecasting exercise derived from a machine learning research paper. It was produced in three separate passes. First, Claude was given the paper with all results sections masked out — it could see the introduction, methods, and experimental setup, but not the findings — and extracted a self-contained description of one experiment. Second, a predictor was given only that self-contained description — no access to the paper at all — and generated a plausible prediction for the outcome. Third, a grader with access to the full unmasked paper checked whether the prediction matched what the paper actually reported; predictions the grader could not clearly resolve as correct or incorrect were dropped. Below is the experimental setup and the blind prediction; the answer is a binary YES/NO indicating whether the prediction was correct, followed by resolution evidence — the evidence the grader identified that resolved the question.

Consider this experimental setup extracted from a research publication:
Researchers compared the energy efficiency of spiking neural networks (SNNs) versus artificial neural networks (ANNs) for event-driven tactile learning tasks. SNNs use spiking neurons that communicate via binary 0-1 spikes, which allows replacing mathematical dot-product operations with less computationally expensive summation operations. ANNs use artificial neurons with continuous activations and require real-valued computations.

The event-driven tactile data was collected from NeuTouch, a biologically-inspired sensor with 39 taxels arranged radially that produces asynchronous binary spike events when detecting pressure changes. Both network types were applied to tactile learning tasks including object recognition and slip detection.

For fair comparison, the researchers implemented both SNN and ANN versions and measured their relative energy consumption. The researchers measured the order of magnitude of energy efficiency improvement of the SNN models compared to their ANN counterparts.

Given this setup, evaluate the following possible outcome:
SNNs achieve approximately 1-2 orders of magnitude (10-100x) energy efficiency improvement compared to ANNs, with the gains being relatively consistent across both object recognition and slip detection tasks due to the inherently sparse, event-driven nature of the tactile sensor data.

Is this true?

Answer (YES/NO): NO